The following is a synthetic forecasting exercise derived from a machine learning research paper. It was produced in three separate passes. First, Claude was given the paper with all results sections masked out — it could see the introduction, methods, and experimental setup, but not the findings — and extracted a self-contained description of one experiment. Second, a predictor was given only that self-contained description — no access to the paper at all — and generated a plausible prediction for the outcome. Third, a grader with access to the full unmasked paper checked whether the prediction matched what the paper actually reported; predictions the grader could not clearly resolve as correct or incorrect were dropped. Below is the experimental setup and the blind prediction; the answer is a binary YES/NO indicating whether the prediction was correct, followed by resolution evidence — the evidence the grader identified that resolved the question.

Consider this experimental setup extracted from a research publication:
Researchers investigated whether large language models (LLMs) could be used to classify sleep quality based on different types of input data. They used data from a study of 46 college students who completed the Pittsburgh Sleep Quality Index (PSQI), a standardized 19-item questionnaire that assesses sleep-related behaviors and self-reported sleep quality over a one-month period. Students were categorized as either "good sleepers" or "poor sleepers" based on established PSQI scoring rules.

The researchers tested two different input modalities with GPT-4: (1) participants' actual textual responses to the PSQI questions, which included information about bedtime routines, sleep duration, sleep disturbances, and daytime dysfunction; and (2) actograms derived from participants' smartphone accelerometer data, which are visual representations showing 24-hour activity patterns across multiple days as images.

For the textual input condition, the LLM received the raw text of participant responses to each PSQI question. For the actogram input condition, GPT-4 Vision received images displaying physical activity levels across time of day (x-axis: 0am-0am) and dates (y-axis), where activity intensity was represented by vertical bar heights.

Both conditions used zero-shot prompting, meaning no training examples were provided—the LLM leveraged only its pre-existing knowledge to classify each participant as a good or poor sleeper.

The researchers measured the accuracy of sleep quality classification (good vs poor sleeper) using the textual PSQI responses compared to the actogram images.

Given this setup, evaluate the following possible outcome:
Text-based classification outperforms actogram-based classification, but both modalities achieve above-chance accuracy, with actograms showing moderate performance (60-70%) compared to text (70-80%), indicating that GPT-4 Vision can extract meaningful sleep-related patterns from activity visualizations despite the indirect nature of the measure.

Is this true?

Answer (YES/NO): NO